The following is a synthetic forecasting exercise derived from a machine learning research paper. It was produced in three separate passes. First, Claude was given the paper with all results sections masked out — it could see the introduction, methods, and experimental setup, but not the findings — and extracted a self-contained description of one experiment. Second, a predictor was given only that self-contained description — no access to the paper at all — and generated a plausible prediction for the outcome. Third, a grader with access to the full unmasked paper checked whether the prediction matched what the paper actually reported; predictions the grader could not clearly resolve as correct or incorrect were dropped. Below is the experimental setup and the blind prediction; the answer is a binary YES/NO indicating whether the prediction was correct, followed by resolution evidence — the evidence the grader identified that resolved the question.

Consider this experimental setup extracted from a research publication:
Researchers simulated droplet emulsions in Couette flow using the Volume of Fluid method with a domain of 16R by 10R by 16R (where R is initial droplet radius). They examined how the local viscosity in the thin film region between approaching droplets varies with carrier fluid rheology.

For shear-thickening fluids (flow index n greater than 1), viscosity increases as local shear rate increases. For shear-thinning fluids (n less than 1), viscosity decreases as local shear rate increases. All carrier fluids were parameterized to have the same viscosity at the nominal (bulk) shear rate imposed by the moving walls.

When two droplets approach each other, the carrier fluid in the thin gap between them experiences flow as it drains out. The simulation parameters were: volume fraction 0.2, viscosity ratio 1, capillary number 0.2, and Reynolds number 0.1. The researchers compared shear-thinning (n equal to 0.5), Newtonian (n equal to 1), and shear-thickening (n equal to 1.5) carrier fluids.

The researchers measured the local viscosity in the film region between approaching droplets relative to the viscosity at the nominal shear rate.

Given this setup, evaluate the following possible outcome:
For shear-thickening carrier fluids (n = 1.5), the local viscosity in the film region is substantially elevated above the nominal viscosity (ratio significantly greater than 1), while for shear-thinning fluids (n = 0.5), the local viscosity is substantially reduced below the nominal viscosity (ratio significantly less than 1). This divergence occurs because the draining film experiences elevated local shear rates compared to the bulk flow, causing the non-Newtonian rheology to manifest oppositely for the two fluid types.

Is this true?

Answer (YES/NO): YES